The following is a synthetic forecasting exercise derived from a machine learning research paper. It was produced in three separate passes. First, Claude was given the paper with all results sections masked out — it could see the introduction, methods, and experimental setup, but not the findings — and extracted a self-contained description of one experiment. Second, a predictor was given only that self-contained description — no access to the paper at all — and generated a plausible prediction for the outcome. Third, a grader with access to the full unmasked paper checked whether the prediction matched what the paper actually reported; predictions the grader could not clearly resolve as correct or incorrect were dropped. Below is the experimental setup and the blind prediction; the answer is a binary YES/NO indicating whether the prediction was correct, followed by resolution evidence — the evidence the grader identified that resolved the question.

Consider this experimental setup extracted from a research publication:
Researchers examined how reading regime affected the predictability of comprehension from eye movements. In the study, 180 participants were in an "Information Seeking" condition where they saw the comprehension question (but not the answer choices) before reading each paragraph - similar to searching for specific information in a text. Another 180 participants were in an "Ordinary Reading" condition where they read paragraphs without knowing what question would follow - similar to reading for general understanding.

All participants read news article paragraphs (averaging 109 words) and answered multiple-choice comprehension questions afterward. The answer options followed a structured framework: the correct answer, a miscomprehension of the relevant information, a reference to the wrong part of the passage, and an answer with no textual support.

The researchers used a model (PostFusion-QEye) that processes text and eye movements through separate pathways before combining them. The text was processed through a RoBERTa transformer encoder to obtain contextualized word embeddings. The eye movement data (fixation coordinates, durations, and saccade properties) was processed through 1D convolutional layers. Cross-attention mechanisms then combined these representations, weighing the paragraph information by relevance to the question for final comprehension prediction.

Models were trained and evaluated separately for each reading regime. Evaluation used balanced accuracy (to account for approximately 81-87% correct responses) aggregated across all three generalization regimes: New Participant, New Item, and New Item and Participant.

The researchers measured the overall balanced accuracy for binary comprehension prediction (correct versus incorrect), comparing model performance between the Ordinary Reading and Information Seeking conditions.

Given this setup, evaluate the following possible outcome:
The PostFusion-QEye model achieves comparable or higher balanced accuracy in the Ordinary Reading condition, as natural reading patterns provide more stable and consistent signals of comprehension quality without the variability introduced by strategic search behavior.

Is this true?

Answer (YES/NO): YES